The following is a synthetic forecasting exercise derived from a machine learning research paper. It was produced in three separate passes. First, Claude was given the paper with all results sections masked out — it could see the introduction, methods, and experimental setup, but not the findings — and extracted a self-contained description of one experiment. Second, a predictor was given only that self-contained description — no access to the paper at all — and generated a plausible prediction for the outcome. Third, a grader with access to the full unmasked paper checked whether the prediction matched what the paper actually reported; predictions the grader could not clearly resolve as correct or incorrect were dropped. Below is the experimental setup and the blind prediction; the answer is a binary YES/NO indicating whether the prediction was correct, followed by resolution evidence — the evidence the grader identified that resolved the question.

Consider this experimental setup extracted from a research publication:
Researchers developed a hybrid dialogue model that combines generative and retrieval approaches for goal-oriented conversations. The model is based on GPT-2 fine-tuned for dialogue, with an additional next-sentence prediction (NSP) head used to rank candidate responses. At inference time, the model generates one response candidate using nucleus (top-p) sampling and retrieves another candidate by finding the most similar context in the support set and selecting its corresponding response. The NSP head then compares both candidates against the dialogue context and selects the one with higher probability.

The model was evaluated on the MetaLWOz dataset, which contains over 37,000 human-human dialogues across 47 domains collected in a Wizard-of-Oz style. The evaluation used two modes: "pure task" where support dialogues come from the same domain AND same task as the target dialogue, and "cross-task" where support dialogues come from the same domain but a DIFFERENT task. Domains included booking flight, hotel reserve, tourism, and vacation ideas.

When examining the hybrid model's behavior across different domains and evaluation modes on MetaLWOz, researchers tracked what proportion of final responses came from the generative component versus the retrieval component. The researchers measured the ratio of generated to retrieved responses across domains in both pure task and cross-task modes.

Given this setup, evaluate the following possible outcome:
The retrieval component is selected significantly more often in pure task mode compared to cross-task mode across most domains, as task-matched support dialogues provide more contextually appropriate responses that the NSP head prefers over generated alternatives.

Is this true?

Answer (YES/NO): NO